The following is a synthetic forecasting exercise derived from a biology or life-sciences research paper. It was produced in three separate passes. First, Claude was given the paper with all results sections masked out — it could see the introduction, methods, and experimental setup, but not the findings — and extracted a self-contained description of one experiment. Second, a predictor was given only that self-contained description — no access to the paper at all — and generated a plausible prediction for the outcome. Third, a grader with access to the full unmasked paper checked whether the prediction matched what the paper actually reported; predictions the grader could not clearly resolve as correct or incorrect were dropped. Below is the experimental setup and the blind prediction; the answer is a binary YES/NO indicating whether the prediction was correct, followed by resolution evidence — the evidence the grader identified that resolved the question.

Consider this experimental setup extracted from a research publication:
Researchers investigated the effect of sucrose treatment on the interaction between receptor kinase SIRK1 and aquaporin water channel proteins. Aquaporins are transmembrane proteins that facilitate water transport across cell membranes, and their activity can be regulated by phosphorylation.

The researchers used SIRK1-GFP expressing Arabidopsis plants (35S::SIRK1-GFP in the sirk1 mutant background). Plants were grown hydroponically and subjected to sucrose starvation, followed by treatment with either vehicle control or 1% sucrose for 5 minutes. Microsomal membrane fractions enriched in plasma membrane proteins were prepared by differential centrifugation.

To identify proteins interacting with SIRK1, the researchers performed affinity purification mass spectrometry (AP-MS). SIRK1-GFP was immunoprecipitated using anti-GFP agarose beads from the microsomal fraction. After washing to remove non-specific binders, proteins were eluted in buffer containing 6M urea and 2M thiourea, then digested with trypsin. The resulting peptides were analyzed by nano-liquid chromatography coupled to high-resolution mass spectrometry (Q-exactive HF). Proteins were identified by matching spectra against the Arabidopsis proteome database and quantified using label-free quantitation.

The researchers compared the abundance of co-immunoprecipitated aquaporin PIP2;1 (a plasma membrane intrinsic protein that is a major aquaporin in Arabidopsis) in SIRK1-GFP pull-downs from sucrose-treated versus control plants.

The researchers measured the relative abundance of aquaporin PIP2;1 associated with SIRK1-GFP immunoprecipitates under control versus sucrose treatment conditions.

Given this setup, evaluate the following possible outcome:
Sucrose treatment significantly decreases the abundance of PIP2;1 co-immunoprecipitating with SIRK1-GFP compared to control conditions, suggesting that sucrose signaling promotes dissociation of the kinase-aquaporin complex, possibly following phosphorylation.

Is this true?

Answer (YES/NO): NO